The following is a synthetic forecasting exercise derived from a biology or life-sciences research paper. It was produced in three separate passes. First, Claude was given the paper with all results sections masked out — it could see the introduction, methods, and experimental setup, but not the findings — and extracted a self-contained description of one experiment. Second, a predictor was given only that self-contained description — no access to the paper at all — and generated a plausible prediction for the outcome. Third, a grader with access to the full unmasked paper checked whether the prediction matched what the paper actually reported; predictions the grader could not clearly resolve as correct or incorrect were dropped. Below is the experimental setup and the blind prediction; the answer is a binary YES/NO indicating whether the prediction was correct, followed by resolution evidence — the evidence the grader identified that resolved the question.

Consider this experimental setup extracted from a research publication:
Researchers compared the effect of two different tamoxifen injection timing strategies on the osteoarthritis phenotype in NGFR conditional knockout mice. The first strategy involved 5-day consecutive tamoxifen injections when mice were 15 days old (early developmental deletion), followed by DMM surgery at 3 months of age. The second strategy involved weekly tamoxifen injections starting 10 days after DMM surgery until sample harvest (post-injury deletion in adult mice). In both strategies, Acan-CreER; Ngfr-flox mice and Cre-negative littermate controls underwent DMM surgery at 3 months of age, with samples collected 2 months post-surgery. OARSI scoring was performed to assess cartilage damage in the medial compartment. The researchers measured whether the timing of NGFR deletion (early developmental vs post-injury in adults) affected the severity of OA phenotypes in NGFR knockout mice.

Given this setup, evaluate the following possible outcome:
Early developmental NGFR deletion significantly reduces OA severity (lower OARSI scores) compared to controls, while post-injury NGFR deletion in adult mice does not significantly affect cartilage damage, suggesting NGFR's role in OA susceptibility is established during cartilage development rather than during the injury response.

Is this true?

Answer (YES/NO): NO